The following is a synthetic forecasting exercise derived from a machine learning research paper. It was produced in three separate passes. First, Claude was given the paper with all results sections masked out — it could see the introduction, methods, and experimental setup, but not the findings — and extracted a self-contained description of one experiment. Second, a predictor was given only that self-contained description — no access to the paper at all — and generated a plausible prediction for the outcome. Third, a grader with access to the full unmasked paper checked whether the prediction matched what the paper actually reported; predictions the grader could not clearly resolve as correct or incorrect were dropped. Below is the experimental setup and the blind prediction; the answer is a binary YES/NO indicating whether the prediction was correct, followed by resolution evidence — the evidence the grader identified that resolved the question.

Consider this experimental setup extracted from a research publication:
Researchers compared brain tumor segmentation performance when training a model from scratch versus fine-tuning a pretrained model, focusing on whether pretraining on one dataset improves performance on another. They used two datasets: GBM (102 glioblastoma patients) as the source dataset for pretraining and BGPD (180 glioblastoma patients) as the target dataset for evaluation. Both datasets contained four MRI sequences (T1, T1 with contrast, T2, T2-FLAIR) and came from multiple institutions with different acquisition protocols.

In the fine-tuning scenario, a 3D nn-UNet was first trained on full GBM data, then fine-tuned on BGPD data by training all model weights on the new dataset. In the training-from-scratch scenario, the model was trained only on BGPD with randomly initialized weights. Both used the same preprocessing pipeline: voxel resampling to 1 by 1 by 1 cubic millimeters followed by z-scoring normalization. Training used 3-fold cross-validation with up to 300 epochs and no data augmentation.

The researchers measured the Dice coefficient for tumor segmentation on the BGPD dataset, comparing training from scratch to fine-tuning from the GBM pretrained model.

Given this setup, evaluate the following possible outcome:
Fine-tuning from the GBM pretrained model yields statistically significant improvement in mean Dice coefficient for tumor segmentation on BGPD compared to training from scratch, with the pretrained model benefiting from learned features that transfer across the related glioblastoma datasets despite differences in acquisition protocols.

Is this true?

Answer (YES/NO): NO